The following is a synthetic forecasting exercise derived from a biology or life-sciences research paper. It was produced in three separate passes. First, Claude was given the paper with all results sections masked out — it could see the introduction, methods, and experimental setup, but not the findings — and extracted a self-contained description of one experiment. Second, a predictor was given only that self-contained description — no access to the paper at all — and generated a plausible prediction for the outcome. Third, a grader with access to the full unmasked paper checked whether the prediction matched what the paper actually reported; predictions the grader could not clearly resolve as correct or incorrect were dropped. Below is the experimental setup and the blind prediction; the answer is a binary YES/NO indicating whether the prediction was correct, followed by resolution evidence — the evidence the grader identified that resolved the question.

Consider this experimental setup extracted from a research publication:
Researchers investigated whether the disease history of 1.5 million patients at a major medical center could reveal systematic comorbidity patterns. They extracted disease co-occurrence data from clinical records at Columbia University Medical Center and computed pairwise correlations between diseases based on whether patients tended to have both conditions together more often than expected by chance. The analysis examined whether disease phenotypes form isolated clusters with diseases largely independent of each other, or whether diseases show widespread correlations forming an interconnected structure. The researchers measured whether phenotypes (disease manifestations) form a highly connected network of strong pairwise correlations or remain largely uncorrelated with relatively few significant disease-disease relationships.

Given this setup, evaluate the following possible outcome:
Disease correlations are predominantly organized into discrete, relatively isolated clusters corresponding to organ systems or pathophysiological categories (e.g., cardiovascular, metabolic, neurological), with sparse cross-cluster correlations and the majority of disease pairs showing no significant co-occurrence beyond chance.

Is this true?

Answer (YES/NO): NO